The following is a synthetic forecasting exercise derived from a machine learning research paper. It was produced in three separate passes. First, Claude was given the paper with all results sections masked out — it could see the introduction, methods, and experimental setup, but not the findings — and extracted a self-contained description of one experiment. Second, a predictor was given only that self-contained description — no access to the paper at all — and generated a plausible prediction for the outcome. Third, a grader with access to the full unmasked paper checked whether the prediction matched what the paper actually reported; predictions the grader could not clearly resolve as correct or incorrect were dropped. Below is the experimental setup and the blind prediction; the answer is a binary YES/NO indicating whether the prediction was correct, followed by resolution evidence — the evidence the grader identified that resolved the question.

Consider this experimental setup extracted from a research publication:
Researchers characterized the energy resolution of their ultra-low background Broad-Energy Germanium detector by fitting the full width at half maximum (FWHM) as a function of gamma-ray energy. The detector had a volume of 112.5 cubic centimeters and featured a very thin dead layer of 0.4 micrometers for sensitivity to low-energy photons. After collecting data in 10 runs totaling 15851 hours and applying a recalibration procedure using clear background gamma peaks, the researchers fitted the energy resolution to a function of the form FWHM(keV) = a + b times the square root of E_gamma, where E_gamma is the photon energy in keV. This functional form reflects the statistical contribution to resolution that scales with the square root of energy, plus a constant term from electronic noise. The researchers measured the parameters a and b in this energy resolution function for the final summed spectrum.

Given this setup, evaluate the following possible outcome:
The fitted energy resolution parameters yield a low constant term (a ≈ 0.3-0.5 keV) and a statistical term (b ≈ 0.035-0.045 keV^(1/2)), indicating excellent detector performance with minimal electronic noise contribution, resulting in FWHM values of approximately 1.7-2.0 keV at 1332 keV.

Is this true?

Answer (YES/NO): NO